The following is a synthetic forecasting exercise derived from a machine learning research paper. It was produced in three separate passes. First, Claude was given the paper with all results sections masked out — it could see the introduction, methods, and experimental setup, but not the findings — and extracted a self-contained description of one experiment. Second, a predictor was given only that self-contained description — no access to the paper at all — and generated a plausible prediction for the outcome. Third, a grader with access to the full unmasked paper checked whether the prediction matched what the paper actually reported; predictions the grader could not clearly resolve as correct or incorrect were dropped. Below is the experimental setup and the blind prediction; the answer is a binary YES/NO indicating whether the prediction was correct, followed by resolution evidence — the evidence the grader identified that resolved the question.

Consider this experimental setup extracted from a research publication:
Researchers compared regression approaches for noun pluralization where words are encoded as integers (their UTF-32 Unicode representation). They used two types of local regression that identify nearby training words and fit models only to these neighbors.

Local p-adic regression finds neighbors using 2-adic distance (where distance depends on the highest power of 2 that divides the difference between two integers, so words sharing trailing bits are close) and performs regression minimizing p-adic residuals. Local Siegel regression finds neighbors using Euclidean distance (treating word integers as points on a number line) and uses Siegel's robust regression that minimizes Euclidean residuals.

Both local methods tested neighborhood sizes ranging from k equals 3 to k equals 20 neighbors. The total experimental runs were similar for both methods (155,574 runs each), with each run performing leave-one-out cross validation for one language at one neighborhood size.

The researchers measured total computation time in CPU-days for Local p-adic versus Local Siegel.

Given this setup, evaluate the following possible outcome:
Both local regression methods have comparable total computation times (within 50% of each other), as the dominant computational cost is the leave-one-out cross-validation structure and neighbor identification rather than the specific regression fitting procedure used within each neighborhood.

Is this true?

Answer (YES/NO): NO